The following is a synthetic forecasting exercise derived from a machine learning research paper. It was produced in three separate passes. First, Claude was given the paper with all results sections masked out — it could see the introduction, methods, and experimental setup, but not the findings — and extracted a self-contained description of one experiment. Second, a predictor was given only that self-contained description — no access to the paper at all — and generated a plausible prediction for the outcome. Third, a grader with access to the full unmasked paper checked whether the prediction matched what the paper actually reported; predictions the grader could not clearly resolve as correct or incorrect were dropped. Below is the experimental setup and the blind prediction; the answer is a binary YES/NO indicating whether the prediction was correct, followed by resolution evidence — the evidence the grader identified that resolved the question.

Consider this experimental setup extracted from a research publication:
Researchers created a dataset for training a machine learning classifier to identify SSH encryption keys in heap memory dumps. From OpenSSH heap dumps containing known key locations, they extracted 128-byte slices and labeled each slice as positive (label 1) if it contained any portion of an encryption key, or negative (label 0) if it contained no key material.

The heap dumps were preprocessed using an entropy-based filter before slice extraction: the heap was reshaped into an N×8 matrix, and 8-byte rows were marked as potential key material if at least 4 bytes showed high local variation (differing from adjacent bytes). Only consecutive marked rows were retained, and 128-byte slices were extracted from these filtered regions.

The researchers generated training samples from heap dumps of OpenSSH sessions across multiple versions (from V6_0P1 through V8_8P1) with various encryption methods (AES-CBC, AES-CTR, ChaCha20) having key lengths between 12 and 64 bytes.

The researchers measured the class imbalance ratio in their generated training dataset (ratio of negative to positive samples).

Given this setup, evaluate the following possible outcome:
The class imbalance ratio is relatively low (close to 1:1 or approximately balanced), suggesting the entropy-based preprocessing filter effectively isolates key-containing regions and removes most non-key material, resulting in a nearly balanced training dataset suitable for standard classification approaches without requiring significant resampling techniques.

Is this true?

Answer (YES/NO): NO